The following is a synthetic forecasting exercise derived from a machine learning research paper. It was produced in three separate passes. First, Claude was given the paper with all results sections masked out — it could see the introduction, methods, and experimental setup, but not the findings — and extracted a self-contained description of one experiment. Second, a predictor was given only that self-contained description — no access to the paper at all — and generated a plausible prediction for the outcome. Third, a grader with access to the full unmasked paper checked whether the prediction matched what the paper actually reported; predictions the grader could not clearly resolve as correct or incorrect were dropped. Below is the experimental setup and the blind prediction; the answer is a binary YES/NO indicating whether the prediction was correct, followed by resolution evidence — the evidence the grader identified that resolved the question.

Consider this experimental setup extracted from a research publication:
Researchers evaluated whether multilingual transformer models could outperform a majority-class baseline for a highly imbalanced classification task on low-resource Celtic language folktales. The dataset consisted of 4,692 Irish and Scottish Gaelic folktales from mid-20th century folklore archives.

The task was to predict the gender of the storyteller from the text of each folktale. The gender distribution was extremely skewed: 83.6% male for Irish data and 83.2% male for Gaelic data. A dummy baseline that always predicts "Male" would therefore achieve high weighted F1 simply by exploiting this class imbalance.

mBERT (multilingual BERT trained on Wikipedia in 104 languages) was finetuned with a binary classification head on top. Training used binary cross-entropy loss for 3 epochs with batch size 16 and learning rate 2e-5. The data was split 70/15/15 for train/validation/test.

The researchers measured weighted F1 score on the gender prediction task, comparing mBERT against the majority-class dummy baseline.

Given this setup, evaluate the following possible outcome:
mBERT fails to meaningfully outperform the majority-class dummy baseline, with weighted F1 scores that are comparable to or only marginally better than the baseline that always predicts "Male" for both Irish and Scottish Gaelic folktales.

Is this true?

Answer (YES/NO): NO